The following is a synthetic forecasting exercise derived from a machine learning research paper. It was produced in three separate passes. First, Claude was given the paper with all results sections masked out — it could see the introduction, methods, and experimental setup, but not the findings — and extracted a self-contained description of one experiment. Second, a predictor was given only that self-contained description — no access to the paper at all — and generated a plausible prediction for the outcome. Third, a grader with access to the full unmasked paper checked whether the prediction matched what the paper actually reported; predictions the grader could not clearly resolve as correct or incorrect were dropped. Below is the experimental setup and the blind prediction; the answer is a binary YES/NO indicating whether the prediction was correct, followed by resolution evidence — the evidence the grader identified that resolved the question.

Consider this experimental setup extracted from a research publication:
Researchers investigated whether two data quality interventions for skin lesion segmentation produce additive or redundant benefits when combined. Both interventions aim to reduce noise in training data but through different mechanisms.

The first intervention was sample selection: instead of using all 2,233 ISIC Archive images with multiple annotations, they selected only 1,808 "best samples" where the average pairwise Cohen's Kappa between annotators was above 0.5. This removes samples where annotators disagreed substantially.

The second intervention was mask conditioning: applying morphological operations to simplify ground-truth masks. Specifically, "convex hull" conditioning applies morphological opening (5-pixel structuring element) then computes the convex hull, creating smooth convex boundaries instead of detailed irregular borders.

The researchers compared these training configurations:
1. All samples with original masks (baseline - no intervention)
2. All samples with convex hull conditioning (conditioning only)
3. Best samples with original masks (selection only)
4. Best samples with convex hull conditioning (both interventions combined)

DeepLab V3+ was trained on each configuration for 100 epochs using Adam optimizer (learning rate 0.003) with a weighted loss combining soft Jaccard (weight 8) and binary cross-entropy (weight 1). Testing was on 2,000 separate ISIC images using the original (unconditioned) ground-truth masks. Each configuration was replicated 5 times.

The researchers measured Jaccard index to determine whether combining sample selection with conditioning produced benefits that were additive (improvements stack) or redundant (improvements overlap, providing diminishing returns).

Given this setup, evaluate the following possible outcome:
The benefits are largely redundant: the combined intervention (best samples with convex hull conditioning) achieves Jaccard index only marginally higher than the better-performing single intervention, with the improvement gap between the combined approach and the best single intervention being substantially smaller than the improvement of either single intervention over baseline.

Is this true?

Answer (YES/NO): NO